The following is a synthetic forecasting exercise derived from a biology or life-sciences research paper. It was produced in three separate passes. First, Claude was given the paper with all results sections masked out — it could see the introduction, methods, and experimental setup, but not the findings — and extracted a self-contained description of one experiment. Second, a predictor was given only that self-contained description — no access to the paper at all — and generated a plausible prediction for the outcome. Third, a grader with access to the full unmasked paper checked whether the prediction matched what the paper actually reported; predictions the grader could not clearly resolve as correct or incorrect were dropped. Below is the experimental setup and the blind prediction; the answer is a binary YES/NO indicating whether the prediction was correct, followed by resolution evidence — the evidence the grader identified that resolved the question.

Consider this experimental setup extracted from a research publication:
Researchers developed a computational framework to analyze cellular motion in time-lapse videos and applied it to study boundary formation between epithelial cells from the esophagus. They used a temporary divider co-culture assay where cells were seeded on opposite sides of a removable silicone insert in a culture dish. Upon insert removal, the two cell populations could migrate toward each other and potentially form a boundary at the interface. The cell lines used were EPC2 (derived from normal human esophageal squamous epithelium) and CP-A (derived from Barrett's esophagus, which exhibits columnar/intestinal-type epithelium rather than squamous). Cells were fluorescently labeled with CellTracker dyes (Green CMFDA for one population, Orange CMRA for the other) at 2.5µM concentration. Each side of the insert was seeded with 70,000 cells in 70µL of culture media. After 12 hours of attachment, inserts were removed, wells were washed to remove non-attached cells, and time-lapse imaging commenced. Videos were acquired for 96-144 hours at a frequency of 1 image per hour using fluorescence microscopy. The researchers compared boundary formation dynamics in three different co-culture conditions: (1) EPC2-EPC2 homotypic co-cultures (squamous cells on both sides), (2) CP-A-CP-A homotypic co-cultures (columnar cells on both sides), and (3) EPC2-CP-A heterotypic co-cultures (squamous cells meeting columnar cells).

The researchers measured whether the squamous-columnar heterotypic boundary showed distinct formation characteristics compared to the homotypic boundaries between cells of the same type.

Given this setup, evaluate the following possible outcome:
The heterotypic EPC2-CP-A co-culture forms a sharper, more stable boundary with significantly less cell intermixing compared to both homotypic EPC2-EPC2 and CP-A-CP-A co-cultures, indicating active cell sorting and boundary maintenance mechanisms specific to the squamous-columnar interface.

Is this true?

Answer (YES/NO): YES